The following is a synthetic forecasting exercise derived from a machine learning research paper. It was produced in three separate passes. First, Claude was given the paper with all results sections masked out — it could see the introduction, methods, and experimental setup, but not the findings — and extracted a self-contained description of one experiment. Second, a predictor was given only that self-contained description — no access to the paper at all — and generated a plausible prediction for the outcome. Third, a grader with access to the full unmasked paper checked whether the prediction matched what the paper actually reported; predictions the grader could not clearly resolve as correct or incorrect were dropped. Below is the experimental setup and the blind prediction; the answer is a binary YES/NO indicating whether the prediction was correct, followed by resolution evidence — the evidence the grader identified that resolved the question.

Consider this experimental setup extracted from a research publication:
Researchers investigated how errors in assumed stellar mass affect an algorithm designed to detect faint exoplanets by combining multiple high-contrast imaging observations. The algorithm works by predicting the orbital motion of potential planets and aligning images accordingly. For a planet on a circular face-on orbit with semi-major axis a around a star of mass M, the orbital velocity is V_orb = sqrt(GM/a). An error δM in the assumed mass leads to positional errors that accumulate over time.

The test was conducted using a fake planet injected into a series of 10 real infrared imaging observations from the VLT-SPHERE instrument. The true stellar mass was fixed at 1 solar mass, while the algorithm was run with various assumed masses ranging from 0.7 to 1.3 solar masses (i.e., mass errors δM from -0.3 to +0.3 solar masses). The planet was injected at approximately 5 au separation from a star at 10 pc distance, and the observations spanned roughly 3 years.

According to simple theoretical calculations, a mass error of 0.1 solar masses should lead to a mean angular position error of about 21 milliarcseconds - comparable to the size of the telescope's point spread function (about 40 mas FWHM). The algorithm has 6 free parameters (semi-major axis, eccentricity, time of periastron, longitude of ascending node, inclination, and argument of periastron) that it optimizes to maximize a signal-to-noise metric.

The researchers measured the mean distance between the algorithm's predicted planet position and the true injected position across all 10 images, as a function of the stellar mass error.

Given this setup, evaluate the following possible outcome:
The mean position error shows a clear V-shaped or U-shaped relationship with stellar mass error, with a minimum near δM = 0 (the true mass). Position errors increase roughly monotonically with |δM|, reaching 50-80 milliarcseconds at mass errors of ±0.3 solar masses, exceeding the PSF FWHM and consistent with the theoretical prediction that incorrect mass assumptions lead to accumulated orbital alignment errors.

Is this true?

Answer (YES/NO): NO